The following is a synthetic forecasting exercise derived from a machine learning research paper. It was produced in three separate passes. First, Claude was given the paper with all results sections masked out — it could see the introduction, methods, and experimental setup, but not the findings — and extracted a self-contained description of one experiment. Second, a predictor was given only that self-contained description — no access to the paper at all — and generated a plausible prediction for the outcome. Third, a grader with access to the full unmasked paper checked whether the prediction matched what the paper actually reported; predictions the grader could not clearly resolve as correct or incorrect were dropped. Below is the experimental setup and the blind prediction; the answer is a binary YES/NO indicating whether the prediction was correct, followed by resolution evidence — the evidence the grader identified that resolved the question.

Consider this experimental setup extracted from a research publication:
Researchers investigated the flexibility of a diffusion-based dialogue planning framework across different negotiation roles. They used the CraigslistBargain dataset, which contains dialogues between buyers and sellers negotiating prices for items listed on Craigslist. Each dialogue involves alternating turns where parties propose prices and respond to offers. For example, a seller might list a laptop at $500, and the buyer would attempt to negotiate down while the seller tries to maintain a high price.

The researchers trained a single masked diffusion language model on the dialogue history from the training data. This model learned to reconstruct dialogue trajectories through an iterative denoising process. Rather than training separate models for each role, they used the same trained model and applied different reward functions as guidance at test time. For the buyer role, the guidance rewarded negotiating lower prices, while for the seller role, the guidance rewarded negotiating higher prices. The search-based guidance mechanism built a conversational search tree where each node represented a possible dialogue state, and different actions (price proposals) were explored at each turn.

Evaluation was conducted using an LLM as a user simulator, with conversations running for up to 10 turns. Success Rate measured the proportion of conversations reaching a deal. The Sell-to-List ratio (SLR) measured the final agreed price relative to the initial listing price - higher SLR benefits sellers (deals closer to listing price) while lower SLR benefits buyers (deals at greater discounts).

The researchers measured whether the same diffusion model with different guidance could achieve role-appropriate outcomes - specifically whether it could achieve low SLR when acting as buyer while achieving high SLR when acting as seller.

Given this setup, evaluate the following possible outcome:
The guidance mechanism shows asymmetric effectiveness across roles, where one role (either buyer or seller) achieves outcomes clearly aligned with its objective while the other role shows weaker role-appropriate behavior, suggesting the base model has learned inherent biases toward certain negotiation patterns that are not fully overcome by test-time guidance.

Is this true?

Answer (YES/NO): NO